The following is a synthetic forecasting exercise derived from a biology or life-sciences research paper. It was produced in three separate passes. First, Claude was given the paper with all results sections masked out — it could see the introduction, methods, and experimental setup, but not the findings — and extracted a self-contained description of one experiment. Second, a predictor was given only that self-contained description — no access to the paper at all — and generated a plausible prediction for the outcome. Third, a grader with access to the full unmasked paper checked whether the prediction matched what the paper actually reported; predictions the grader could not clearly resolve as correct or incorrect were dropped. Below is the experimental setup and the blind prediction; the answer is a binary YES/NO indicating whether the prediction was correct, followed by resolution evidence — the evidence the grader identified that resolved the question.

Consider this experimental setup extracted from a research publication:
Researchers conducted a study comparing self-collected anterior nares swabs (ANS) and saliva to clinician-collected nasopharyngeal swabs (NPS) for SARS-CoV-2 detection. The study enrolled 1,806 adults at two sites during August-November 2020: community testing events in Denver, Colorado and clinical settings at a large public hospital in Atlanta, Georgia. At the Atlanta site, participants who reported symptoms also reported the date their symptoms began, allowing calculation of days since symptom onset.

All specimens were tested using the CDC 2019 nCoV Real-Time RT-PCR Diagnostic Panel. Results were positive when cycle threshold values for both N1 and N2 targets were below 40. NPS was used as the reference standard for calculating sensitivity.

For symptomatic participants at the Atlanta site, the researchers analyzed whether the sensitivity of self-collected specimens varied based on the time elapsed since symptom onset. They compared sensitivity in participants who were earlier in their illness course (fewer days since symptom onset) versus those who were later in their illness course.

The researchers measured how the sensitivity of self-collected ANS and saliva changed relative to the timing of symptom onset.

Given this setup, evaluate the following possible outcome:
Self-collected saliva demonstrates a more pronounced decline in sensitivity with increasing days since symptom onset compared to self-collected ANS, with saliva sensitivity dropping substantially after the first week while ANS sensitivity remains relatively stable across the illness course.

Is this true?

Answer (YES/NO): NO